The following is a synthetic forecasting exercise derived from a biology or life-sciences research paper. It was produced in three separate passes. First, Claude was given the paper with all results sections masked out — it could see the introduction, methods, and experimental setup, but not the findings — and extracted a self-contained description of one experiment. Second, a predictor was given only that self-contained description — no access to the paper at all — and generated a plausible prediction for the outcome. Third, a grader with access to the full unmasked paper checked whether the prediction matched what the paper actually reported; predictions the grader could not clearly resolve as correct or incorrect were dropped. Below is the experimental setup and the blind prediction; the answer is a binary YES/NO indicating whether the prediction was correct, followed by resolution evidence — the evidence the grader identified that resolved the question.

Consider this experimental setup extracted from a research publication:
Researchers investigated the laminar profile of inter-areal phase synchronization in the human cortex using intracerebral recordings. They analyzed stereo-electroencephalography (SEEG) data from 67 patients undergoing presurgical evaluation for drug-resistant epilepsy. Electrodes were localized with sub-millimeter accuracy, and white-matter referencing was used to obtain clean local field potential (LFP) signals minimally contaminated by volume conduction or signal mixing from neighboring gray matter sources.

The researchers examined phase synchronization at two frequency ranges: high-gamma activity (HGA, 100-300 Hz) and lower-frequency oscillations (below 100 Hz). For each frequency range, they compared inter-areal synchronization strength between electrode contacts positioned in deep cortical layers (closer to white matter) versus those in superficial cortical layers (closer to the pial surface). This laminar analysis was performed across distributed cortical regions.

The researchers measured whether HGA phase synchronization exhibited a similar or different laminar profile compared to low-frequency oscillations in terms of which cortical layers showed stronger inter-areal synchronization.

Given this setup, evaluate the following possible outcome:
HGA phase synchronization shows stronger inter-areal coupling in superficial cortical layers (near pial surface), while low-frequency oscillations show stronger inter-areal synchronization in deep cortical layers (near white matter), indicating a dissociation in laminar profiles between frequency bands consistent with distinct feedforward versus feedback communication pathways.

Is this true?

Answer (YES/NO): NO